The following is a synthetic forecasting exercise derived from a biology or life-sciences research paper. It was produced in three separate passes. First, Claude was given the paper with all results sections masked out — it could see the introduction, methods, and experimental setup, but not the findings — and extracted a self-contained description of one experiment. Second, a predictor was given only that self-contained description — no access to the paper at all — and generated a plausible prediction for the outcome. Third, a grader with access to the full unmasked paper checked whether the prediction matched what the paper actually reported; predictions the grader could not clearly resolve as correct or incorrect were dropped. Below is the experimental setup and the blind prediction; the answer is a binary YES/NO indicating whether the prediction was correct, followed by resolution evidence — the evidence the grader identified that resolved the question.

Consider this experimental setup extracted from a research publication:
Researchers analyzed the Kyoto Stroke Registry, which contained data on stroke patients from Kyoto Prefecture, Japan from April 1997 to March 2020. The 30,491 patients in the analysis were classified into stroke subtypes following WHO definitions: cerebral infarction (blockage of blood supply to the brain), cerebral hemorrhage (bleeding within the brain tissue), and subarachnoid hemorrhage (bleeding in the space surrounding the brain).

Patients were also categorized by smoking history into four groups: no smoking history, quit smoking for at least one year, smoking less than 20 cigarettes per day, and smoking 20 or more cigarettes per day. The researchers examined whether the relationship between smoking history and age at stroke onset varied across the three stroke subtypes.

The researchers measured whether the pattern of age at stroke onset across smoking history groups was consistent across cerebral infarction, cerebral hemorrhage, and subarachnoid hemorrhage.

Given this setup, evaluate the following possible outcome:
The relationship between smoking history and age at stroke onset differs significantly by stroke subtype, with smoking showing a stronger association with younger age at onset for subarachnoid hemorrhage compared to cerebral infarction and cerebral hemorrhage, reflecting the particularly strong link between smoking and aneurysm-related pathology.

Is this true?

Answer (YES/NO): NO